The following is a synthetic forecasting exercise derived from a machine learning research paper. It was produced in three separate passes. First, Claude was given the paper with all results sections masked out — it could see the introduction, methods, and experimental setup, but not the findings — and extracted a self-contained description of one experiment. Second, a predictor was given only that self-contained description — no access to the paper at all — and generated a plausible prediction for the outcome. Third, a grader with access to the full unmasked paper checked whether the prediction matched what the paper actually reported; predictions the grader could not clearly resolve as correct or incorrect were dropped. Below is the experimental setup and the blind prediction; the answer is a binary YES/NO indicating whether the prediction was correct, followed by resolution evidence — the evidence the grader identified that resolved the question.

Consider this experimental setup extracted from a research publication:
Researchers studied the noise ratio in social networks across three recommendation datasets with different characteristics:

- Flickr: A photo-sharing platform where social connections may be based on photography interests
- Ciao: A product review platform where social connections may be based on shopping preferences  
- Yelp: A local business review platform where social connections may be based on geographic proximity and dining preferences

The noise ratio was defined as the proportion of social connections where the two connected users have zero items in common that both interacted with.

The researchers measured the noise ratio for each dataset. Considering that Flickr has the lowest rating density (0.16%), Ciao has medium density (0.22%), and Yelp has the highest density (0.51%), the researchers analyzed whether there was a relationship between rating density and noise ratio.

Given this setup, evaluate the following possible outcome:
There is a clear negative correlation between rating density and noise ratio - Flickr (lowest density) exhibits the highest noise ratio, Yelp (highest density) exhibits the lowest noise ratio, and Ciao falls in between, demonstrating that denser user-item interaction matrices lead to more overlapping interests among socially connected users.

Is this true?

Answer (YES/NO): YES